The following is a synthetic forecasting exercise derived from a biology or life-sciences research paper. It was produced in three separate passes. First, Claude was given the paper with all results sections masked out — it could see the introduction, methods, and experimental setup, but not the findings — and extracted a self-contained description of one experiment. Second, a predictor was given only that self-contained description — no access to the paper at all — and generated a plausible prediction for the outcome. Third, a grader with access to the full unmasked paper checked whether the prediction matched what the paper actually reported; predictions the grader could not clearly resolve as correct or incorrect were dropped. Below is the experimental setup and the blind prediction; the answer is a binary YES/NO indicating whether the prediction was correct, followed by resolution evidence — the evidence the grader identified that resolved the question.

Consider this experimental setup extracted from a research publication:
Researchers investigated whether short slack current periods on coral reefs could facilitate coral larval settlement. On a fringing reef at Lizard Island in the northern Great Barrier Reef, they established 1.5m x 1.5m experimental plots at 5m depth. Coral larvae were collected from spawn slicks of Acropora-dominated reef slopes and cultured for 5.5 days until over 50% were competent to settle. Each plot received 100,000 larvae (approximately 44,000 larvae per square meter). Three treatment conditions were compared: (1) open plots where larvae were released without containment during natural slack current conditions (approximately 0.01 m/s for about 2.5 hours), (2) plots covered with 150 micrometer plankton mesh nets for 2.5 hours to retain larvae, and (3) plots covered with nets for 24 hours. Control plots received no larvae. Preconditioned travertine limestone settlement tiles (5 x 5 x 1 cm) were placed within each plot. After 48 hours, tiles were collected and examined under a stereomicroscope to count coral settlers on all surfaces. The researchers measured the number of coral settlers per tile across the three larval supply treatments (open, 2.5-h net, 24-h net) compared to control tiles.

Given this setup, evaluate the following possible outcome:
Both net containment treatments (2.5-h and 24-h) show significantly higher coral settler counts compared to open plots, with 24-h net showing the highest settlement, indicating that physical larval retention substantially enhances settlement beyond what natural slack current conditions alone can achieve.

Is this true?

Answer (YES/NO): NO